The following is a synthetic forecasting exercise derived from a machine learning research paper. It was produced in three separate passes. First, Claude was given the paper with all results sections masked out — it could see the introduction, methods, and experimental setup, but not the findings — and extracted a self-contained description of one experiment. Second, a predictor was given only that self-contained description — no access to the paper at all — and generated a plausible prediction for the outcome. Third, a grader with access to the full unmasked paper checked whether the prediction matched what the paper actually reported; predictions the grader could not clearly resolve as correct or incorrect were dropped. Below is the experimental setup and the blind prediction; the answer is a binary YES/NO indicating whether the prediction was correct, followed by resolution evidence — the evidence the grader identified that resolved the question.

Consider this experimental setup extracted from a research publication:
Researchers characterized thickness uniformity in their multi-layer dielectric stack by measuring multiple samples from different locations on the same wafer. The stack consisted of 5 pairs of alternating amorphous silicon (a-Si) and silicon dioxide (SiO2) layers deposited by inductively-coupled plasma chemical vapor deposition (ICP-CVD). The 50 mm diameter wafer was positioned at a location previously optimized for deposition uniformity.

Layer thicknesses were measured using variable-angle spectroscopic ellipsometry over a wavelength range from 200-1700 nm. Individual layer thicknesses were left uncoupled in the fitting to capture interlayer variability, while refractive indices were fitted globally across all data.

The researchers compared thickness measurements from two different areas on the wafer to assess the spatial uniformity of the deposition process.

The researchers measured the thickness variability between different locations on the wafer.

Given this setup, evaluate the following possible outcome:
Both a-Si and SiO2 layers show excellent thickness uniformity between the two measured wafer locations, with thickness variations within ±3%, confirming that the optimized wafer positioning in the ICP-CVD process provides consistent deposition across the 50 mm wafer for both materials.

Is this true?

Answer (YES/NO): YES